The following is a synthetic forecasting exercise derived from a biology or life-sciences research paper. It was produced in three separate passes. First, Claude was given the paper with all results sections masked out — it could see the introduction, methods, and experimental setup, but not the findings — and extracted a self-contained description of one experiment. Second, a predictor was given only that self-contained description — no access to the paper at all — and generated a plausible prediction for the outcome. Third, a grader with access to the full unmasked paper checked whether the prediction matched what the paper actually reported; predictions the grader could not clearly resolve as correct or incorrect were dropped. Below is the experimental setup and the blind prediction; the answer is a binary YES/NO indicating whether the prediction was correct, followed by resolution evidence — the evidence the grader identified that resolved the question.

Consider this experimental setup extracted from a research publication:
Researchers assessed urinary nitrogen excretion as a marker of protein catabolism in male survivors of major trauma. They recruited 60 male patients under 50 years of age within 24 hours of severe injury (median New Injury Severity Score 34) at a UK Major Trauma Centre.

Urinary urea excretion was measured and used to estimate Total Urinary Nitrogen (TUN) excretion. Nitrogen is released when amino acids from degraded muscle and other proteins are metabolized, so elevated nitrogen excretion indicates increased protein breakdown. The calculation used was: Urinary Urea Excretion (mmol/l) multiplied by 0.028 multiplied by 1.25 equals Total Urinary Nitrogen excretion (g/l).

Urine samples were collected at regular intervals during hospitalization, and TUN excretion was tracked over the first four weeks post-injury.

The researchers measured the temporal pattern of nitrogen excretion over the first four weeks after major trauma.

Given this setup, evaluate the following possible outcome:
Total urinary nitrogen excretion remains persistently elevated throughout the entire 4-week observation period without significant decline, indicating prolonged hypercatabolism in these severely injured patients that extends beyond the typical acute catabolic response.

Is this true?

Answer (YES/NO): NO